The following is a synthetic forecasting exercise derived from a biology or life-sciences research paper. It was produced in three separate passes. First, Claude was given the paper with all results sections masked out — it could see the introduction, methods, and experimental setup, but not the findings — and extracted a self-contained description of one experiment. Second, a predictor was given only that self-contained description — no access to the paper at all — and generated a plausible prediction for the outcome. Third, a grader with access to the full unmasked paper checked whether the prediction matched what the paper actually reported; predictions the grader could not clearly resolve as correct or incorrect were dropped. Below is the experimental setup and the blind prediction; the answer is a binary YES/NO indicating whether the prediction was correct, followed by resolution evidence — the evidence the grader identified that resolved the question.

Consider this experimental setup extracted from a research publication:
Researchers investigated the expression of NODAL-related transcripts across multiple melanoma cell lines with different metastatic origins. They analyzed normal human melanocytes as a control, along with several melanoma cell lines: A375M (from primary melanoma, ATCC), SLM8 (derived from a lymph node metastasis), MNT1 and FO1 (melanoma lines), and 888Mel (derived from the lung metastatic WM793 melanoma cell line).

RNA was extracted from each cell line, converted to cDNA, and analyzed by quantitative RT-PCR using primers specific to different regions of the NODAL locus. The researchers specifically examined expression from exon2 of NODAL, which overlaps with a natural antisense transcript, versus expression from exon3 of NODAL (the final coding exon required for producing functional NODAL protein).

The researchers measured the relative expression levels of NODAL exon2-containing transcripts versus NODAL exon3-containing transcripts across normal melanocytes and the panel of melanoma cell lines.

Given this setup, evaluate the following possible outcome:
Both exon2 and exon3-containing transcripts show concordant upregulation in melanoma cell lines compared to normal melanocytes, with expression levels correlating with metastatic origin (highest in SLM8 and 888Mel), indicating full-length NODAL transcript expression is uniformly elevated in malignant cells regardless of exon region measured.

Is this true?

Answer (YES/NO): NO